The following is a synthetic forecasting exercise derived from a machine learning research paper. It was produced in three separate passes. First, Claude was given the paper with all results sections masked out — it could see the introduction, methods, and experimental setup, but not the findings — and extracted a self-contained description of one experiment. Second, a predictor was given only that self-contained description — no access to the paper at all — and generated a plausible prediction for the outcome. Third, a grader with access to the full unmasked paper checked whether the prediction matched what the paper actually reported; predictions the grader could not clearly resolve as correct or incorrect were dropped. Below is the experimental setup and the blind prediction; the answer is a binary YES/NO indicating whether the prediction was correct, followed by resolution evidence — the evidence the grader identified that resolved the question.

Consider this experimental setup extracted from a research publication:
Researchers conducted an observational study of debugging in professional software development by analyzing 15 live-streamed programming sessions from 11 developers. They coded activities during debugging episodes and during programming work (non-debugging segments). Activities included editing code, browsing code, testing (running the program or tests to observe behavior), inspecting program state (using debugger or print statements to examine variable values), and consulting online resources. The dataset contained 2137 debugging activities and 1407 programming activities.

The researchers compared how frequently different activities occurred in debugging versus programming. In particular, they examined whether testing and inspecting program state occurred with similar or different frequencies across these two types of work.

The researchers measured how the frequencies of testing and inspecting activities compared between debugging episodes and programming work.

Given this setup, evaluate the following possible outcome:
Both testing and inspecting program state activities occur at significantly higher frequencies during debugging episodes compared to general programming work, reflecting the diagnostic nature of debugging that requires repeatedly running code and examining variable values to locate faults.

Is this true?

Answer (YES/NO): YES